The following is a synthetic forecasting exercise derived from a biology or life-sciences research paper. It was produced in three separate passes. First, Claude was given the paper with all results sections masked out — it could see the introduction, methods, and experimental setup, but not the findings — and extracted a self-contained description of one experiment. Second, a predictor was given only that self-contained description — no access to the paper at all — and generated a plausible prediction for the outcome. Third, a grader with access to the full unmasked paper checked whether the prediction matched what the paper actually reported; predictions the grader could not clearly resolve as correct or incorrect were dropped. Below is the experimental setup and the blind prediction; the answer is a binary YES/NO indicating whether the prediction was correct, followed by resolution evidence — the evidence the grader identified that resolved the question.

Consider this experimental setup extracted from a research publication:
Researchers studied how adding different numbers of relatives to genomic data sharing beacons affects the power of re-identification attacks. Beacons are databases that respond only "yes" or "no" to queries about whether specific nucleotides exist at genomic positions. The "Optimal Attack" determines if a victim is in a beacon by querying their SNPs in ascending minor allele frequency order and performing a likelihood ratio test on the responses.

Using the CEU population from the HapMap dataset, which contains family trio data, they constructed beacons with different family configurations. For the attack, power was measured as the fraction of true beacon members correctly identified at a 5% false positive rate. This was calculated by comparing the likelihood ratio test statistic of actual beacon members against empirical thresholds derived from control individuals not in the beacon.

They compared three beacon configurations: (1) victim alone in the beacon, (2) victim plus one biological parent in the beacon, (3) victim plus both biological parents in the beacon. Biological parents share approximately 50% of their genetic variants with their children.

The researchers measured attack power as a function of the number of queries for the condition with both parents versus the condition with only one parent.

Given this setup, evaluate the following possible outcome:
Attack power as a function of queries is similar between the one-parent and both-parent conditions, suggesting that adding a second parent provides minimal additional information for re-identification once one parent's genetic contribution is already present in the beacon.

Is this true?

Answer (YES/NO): NO